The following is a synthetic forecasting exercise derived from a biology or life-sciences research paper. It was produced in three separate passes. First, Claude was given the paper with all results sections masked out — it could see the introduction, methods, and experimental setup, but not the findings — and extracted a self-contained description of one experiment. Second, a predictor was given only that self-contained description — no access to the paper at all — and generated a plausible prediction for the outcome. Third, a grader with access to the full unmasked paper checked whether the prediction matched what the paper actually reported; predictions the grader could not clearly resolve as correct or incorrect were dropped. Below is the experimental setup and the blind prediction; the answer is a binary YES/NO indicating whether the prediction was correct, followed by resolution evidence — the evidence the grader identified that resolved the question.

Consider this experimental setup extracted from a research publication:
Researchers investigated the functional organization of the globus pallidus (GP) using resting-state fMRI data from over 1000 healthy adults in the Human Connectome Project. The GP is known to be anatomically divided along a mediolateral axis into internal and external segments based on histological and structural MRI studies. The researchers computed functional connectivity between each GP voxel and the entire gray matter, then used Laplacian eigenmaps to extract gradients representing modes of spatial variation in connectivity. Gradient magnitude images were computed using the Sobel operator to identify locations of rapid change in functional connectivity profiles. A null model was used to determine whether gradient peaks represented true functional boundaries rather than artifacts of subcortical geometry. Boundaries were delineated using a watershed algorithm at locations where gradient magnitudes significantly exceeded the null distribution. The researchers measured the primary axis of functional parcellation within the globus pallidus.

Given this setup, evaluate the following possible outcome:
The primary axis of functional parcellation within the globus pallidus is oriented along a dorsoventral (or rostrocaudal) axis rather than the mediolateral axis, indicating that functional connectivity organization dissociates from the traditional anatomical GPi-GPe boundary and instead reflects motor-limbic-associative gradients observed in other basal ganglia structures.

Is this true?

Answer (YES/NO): YES